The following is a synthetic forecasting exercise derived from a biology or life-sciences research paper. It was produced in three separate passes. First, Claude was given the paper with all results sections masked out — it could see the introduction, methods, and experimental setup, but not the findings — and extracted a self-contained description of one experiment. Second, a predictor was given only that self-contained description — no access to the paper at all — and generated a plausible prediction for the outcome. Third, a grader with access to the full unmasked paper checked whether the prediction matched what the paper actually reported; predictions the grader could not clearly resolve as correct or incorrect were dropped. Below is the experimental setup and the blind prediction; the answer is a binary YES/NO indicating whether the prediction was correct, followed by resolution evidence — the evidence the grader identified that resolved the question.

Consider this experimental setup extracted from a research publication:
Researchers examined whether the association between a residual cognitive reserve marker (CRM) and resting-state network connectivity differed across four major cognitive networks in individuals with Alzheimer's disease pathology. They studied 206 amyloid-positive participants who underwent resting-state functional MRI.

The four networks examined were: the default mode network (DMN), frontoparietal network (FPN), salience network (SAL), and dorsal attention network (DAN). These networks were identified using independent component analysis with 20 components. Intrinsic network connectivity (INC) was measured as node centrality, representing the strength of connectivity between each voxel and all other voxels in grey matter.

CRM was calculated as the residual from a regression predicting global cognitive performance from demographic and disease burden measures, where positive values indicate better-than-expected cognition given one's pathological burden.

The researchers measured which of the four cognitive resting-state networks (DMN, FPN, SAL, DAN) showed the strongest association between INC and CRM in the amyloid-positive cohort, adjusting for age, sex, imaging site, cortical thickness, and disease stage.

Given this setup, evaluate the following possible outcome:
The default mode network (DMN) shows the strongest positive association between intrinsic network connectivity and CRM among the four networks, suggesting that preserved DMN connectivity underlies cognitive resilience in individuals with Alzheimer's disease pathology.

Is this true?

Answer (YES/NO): YES